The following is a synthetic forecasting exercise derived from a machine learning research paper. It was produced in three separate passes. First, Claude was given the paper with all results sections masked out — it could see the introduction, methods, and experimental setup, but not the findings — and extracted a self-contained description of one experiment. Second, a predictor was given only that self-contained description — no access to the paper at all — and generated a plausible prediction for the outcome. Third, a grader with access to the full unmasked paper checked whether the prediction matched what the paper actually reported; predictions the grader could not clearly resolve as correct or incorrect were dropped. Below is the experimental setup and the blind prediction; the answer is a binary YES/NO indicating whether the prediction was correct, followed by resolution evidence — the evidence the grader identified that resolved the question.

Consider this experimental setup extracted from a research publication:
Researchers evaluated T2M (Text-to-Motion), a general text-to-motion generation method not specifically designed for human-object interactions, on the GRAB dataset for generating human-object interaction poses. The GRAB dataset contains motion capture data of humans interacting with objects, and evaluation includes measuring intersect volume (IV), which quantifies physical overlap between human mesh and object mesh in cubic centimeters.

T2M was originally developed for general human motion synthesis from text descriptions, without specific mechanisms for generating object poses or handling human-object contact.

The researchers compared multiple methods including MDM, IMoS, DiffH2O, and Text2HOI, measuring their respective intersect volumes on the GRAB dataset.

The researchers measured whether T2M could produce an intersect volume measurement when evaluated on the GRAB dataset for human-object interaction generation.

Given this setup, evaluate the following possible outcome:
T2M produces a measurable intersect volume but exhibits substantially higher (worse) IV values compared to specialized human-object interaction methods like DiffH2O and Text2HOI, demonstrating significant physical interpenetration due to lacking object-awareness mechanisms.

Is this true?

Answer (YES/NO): NO